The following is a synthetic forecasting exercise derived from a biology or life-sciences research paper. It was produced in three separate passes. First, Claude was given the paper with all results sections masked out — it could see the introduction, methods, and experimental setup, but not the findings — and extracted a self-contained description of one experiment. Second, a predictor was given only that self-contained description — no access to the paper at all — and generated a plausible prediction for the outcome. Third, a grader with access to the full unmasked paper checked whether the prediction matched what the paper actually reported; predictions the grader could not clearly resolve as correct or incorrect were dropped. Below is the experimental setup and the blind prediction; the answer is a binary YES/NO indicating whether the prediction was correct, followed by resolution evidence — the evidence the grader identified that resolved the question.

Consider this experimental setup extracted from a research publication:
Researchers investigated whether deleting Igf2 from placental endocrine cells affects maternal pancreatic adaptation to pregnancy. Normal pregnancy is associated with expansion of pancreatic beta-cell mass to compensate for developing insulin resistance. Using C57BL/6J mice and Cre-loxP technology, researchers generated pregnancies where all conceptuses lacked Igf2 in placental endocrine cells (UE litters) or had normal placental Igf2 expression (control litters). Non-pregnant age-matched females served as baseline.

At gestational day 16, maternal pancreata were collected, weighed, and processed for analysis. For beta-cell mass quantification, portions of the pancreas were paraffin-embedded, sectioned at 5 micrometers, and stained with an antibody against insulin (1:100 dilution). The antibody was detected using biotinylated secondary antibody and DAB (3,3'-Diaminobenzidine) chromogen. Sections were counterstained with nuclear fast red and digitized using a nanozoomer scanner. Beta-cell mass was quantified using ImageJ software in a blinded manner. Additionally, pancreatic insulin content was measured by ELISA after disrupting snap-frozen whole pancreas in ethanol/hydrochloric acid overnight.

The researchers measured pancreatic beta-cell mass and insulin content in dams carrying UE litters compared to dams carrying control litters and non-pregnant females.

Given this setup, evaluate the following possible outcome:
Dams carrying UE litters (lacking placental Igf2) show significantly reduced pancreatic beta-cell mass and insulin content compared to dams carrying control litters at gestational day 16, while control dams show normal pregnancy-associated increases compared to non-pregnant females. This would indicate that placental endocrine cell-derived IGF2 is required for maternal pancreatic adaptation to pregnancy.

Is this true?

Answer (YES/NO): NO